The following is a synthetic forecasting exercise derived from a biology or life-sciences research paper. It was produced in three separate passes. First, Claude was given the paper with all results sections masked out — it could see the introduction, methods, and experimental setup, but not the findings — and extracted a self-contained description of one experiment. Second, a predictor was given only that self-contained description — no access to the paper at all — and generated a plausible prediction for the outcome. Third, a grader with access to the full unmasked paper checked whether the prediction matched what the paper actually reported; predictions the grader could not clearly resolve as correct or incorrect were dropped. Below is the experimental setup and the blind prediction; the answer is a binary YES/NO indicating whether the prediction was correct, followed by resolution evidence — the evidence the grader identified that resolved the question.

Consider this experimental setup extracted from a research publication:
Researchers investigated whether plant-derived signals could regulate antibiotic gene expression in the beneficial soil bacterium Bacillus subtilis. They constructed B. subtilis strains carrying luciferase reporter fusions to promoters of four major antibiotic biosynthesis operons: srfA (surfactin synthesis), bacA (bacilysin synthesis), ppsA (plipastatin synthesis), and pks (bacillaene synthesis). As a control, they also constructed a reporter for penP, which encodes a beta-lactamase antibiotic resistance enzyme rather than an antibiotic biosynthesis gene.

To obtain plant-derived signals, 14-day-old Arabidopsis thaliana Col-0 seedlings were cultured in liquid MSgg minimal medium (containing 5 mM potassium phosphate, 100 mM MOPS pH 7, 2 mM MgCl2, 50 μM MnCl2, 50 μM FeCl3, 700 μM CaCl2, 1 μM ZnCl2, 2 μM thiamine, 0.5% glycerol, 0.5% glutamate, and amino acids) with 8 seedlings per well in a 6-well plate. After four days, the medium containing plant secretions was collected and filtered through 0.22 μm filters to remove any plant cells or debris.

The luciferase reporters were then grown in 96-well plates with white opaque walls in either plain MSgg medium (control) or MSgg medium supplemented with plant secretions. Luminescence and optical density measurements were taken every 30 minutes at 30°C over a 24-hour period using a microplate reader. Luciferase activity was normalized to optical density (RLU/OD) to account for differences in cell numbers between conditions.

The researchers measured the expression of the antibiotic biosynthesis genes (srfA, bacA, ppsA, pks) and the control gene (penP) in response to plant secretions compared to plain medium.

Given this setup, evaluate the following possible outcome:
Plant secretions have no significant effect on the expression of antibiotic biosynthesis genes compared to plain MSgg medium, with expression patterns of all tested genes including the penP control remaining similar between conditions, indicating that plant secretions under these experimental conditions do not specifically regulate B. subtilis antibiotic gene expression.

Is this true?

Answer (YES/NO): NO